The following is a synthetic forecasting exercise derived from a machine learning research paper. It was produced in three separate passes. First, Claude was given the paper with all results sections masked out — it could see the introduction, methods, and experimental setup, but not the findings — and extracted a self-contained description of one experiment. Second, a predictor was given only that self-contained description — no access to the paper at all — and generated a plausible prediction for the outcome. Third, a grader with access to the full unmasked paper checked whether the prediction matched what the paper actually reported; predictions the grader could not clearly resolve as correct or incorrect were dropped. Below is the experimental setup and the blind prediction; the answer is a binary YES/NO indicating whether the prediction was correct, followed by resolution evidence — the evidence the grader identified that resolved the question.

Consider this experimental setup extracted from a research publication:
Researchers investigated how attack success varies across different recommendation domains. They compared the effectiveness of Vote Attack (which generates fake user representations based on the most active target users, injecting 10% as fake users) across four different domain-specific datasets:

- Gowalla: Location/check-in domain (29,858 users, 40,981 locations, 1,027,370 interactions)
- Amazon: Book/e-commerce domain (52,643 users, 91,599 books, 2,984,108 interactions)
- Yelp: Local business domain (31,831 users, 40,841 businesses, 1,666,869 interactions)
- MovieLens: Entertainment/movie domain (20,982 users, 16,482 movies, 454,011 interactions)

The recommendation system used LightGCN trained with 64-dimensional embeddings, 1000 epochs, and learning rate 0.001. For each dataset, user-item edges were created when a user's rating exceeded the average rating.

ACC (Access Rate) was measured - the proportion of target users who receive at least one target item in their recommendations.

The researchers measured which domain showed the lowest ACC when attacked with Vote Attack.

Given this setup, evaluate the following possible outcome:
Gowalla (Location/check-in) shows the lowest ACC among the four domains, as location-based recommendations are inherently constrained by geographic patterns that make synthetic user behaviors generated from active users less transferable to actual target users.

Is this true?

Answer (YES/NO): NO